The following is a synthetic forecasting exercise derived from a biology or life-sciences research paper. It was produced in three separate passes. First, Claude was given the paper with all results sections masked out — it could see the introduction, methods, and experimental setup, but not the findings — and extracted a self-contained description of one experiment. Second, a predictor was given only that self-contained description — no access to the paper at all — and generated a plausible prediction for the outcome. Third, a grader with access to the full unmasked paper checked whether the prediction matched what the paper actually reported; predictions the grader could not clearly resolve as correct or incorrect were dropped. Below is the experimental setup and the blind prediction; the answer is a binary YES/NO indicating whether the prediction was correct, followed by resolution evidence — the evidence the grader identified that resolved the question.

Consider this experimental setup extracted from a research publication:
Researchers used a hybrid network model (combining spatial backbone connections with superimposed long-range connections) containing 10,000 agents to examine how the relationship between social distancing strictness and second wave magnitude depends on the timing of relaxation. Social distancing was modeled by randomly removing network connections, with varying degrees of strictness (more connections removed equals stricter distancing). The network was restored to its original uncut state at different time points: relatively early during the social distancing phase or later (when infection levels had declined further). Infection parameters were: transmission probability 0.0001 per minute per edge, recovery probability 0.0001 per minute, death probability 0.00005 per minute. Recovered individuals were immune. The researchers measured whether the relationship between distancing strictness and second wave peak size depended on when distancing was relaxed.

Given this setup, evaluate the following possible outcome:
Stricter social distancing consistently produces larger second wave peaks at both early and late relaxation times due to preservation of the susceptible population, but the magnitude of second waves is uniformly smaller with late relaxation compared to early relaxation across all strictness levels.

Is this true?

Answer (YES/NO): NO